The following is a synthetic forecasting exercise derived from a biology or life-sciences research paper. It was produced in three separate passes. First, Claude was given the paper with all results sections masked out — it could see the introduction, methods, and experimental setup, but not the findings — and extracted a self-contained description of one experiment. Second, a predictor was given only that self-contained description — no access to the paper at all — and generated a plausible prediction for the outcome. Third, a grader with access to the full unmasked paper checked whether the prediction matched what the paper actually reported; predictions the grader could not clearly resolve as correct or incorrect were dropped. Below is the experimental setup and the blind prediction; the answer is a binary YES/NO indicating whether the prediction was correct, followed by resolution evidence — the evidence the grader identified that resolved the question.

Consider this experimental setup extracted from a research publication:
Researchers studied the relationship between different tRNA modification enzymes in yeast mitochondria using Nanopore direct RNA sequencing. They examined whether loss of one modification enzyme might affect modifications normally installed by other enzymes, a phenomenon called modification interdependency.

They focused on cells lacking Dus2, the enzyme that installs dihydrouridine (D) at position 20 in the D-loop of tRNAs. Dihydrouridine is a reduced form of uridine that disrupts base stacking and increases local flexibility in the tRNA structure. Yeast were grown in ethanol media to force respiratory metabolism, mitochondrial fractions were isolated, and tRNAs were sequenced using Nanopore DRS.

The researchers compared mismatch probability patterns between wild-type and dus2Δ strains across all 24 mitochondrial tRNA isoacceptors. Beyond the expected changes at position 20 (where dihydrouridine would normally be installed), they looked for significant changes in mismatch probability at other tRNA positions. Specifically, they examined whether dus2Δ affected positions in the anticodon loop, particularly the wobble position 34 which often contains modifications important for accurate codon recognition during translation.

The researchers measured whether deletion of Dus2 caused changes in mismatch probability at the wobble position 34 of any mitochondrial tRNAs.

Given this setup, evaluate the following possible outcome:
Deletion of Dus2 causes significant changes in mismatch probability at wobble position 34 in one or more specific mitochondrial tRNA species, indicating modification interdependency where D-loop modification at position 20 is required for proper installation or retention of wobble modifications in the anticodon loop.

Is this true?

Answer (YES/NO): NO